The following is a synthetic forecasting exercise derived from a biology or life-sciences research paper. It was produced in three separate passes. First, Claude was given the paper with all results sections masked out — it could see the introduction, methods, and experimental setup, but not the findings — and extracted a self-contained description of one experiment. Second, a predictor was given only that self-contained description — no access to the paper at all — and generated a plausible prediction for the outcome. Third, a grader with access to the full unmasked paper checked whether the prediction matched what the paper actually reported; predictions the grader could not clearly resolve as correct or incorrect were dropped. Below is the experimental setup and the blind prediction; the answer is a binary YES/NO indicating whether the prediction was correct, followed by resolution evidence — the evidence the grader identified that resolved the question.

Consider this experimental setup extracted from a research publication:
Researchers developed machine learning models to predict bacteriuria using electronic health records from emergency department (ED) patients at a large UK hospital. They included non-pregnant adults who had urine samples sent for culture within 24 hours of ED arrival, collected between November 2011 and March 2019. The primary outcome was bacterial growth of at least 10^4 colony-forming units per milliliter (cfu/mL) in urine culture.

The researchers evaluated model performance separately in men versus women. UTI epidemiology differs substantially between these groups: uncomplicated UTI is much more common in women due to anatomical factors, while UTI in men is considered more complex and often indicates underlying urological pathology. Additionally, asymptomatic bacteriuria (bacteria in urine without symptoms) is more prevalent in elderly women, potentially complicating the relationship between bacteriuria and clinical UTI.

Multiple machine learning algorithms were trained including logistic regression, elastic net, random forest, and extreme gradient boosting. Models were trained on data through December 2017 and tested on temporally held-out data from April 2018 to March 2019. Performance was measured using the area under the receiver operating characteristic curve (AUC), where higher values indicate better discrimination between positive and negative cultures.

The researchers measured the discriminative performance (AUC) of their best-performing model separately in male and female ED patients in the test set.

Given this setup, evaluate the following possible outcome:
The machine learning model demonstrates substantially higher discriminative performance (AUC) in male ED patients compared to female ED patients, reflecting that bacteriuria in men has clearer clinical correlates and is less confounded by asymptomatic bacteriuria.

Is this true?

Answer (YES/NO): NO